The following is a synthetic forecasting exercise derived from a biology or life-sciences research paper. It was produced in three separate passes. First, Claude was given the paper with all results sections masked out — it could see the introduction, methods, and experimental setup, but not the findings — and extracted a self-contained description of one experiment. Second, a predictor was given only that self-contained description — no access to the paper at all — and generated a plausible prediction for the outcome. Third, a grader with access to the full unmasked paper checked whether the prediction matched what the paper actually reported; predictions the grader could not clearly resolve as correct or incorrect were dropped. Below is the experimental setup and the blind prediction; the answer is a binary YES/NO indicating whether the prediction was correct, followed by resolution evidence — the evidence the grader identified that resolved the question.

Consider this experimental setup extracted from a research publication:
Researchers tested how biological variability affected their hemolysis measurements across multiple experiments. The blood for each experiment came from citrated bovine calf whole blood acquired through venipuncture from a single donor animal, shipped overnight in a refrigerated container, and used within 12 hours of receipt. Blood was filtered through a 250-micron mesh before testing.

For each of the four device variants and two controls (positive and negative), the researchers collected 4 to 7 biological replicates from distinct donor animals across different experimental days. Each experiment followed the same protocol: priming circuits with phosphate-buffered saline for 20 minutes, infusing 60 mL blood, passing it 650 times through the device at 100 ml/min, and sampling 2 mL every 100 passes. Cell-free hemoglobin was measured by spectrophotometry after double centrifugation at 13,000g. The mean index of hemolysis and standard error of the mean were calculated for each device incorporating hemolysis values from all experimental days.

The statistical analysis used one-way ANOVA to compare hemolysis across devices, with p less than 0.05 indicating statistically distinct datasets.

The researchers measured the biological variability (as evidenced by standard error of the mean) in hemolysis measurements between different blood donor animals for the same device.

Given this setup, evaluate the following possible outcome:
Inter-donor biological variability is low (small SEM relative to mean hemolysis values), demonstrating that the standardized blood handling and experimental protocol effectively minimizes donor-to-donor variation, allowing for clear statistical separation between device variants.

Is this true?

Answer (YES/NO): NO